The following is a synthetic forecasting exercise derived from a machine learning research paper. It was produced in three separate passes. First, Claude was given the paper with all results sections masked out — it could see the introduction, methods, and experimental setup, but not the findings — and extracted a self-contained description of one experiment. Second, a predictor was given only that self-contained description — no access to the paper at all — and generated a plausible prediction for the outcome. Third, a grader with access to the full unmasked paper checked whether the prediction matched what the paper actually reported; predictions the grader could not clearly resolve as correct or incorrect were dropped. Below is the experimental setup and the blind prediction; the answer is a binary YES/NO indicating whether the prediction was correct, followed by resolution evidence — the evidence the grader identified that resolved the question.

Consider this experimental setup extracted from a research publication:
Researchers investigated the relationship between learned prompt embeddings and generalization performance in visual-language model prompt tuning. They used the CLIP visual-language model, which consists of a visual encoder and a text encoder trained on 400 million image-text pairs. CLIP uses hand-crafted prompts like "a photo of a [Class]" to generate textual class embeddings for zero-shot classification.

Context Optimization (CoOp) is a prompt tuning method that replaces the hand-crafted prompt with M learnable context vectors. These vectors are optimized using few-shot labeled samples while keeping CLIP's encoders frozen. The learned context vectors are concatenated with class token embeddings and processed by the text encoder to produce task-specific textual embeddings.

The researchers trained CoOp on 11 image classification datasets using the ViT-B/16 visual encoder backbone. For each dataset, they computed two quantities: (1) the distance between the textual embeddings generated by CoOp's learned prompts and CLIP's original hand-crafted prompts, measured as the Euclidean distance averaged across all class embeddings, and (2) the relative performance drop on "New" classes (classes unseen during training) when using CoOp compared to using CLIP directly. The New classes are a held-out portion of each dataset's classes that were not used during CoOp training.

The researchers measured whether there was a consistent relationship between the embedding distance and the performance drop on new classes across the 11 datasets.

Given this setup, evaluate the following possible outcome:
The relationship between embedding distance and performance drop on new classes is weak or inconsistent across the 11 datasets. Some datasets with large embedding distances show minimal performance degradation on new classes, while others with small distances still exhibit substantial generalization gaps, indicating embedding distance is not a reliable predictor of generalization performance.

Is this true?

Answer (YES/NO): NO